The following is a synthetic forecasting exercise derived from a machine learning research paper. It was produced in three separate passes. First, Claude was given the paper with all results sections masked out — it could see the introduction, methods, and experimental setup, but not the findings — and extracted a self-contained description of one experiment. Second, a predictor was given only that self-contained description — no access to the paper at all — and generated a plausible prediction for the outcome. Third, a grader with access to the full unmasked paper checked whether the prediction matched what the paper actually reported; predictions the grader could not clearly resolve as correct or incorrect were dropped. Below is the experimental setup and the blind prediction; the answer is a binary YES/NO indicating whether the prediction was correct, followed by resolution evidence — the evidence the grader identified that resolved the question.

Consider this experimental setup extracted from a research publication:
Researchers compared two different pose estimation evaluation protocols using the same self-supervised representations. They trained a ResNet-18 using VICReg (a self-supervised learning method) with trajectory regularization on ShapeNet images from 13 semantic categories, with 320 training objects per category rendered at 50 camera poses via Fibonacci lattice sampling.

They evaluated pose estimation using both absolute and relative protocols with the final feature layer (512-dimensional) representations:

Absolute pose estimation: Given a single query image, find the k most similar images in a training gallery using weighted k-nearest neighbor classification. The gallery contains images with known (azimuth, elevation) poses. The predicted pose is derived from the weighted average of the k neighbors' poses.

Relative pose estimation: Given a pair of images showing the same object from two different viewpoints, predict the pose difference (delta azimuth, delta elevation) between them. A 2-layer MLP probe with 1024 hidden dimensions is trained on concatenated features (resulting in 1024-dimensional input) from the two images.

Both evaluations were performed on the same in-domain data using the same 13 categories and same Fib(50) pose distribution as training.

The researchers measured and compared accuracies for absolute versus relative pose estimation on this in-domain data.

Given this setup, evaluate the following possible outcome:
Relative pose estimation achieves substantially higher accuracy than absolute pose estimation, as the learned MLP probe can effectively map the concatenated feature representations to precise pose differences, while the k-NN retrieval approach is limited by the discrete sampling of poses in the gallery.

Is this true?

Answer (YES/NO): NO